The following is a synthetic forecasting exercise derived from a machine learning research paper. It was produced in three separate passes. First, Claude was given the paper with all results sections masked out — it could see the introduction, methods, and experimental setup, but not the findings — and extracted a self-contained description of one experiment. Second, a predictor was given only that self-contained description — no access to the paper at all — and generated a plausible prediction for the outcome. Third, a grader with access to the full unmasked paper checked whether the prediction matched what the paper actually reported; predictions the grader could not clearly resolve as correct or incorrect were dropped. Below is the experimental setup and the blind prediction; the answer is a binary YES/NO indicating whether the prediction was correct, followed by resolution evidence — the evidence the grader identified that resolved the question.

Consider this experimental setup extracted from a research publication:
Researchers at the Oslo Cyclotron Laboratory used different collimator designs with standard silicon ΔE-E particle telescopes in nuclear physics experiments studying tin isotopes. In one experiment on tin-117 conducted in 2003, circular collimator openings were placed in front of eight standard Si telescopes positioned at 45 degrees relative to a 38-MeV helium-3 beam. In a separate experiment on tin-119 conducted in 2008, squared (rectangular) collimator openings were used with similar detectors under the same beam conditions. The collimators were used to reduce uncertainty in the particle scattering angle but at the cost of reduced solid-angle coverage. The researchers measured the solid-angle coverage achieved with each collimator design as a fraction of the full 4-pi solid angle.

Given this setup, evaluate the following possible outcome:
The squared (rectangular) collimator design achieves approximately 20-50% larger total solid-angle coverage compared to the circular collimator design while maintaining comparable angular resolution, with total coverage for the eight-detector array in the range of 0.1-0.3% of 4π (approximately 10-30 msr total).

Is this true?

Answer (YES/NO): NO